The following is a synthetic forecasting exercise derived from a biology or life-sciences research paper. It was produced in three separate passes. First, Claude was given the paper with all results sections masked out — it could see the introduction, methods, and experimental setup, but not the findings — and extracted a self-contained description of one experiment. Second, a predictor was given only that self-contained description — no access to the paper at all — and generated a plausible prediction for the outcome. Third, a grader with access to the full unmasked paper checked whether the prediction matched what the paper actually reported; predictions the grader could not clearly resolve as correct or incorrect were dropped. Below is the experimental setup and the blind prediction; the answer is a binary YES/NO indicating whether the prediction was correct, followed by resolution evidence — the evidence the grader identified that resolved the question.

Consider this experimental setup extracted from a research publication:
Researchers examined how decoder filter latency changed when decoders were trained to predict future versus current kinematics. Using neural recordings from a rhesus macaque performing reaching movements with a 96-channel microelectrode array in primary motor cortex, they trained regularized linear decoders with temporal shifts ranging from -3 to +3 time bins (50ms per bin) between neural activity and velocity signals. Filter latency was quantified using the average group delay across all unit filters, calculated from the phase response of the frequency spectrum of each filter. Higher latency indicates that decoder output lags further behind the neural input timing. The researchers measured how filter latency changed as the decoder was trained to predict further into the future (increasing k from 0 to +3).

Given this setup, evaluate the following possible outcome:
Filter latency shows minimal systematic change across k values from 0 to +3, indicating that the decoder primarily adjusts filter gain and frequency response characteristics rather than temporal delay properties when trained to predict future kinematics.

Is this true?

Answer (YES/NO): NO